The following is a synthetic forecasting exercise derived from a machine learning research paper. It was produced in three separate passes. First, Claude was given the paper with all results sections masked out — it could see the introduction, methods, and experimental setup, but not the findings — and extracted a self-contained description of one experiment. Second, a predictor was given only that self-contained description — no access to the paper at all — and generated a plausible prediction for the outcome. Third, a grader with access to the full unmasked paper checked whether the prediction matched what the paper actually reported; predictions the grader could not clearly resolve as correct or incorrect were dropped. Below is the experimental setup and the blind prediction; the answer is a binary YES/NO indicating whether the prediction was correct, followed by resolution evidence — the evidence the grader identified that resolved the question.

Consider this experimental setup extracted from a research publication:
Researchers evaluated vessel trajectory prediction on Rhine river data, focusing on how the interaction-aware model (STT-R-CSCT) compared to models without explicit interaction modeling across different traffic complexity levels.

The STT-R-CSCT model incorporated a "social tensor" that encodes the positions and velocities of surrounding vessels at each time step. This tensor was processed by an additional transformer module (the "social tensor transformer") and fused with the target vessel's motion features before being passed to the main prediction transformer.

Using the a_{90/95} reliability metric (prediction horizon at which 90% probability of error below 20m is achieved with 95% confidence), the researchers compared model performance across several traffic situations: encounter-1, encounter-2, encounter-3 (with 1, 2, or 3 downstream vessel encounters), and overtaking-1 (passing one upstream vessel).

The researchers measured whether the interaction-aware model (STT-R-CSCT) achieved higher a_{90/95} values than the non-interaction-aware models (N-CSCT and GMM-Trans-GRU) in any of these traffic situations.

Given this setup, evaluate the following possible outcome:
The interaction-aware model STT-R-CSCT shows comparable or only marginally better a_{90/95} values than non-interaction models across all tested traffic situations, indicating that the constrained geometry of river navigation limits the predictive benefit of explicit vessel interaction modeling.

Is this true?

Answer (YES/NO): NO